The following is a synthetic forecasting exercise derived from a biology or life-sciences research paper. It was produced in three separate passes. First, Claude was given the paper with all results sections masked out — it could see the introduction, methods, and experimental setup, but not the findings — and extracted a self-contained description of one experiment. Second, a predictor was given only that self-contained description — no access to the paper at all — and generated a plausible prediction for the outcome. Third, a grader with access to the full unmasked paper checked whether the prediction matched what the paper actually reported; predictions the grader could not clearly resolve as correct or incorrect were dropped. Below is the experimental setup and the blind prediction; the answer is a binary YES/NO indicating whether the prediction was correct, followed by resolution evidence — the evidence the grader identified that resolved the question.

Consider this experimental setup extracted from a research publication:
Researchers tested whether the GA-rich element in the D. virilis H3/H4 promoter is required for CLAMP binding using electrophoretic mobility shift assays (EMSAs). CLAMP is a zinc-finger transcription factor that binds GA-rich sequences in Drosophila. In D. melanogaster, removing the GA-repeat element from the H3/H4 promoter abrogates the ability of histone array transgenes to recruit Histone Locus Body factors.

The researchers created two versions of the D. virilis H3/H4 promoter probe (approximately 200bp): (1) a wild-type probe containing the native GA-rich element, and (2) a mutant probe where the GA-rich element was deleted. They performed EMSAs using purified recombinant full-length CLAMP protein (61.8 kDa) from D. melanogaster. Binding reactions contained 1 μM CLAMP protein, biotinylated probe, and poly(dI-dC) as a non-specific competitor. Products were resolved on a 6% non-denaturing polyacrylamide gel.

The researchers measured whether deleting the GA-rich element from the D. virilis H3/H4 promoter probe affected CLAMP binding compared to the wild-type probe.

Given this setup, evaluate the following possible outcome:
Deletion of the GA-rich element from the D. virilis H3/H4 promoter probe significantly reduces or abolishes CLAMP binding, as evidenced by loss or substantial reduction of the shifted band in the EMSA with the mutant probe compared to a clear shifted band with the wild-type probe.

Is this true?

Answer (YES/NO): NO